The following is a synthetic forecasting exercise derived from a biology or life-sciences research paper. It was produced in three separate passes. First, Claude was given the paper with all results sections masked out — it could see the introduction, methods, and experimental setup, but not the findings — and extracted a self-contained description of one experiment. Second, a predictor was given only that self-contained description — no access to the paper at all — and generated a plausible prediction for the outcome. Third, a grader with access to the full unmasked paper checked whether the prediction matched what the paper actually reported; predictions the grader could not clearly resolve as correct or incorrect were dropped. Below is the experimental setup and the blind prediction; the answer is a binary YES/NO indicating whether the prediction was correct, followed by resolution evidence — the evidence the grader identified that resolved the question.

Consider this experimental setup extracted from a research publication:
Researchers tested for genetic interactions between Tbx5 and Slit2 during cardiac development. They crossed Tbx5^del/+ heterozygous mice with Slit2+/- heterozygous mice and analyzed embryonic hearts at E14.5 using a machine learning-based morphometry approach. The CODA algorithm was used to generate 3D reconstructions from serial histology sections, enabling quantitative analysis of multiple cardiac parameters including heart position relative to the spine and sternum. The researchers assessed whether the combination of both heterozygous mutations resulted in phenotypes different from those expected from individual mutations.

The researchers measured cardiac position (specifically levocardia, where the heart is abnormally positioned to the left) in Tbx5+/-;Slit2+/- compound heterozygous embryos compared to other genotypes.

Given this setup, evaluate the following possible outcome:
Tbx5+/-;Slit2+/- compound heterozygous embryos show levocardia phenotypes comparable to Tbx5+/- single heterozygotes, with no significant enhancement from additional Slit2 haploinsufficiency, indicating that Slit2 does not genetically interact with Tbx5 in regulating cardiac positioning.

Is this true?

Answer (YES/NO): NO